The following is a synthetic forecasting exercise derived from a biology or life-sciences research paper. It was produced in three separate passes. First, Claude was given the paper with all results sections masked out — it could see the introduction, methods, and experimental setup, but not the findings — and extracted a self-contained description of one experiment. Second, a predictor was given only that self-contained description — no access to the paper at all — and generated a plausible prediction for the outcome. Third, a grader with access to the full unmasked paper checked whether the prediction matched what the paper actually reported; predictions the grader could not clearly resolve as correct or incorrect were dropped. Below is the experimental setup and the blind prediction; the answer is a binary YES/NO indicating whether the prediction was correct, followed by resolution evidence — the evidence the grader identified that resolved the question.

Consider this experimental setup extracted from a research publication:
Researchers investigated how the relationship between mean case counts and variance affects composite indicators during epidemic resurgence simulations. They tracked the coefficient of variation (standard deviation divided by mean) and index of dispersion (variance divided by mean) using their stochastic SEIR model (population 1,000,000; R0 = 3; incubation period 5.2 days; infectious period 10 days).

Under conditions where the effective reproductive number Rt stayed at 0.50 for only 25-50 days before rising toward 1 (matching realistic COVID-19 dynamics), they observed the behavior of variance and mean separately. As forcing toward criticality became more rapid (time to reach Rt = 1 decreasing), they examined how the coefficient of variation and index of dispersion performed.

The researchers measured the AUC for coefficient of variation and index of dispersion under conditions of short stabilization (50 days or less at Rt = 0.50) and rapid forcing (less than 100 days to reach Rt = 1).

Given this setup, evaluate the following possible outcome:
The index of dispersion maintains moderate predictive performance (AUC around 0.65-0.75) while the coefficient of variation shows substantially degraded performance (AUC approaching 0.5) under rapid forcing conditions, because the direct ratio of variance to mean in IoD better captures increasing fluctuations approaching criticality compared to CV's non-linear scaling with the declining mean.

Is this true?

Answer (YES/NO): NO